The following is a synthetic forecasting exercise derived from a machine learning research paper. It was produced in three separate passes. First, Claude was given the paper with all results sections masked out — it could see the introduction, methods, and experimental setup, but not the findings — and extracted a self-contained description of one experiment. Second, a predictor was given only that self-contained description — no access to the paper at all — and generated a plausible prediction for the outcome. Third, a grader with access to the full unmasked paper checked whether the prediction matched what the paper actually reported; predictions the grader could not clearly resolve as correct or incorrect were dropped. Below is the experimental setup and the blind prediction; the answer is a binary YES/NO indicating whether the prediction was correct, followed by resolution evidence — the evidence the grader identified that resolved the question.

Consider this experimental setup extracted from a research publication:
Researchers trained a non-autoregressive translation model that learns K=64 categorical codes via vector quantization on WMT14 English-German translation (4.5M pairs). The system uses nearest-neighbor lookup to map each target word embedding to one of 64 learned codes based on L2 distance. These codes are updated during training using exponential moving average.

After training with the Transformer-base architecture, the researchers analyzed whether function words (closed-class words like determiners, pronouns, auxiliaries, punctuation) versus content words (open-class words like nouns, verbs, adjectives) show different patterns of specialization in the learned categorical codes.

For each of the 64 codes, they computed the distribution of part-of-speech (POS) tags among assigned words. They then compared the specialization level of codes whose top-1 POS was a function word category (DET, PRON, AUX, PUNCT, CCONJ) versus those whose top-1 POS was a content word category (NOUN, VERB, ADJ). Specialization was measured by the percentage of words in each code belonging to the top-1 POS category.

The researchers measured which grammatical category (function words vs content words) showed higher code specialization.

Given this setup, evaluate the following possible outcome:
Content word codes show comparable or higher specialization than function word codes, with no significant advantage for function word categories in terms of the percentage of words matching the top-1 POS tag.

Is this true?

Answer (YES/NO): NO